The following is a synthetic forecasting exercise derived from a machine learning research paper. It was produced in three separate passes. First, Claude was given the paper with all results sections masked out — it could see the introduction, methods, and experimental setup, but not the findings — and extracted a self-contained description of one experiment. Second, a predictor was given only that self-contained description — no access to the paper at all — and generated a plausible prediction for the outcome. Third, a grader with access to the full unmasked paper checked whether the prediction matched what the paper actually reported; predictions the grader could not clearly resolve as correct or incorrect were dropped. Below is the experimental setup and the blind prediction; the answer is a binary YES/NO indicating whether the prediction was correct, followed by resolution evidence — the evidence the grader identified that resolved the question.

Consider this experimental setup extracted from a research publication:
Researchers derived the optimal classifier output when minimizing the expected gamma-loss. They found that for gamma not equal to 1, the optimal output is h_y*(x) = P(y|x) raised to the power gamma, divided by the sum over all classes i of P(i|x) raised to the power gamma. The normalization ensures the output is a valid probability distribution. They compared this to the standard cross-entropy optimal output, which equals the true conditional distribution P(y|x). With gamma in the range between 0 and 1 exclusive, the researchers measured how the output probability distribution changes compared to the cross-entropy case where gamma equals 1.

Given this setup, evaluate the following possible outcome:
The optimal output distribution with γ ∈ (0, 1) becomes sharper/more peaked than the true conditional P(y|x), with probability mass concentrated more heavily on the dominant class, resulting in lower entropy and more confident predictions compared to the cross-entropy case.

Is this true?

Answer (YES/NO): NO